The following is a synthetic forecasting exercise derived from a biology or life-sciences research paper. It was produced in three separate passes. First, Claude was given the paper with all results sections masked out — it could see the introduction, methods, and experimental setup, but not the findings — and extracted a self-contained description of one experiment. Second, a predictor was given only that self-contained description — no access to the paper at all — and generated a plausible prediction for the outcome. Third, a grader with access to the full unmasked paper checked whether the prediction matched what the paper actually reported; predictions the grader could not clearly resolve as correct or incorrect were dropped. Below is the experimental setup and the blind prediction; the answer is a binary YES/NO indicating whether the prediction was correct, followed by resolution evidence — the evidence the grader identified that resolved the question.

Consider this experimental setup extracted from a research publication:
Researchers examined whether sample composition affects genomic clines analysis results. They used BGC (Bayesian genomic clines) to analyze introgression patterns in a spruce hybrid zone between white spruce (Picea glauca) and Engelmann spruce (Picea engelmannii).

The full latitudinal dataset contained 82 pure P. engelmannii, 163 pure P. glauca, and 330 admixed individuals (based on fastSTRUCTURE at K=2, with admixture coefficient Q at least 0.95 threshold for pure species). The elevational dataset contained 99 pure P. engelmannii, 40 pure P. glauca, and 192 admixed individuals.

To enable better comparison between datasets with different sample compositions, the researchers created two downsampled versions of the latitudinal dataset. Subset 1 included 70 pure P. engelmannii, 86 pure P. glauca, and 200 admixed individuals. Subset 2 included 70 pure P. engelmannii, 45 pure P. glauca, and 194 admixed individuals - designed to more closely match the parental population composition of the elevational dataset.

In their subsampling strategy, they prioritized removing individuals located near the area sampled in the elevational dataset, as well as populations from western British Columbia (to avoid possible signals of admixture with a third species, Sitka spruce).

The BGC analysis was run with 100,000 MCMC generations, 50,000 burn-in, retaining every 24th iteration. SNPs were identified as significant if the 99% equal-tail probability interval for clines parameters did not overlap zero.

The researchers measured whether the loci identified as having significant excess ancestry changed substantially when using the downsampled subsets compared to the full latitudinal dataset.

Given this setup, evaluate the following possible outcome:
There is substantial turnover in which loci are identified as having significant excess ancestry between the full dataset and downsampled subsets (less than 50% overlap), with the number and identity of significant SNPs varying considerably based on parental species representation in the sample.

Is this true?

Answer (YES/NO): NO